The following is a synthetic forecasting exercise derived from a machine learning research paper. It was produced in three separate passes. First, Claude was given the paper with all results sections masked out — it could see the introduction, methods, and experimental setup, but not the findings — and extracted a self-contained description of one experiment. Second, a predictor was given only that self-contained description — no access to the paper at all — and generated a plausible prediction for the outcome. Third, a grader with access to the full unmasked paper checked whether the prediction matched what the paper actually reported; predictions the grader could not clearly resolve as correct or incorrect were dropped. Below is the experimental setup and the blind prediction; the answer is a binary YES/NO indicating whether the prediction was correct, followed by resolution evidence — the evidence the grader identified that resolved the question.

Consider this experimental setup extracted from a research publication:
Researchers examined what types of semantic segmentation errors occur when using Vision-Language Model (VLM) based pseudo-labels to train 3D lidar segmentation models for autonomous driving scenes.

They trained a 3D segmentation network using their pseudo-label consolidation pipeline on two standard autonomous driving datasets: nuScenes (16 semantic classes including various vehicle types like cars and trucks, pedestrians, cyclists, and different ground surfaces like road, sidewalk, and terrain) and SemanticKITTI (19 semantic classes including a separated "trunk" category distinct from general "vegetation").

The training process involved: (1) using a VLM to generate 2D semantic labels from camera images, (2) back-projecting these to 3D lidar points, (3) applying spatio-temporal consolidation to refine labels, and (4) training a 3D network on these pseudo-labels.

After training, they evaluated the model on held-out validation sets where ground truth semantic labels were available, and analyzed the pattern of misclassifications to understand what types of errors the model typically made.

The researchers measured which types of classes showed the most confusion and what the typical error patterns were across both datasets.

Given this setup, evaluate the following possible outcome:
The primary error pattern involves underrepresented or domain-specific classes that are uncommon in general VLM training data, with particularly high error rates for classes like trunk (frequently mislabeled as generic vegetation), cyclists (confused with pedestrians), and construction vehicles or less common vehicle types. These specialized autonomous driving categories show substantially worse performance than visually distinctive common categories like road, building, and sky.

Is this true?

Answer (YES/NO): NO